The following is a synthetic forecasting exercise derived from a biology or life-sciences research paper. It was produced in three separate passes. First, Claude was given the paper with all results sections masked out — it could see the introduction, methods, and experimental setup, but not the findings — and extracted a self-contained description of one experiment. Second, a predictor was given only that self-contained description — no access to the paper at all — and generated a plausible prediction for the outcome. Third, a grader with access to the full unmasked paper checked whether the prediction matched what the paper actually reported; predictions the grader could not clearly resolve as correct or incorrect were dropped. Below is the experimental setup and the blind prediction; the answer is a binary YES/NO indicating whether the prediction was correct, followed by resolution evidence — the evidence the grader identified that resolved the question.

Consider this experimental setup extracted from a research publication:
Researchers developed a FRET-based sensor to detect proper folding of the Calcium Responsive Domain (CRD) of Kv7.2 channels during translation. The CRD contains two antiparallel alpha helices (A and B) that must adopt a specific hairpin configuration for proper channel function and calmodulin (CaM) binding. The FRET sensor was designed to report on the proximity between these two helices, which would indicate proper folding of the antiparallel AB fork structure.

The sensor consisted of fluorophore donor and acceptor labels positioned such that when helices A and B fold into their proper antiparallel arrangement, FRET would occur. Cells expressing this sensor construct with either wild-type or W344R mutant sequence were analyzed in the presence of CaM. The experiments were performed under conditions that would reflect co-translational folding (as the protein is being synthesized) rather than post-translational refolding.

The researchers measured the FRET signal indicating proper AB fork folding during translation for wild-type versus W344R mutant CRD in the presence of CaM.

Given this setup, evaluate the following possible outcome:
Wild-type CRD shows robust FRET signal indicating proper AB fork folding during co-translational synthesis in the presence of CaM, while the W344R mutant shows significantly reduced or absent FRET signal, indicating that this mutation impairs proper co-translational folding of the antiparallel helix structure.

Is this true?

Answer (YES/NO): YES